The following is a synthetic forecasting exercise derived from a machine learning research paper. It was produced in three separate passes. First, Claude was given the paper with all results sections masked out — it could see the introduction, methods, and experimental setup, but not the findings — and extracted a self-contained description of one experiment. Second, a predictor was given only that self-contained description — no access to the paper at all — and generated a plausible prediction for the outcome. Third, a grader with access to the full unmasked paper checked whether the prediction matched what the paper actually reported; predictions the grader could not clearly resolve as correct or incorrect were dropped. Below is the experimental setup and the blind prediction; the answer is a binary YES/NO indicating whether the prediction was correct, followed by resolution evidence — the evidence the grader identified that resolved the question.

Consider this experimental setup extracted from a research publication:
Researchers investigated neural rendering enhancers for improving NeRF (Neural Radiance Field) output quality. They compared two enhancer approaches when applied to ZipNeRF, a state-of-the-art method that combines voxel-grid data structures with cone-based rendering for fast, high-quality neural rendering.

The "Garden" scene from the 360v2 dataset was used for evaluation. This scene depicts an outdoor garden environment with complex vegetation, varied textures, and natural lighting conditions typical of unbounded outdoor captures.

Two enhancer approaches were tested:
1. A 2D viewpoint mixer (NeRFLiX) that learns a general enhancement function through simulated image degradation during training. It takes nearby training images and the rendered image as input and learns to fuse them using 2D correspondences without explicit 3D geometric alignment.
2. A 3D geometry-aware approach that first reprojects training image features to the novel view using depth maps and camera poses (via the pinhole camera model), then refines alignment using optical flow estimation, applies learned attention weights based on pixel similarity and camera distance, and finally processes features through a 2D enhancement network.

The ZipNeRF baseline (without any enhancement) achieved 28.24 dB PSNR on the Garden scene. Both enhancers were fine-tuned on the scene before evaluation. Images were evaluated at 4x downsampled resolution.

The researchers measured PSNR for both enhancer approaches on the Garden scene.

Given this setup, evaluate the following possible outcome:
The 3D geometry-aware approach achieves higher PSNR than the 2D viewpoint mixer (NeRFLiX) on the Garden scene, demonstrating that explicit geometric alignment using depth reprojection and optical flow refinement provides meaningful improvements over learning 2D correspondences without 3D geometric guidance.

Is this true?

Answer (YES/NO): YES